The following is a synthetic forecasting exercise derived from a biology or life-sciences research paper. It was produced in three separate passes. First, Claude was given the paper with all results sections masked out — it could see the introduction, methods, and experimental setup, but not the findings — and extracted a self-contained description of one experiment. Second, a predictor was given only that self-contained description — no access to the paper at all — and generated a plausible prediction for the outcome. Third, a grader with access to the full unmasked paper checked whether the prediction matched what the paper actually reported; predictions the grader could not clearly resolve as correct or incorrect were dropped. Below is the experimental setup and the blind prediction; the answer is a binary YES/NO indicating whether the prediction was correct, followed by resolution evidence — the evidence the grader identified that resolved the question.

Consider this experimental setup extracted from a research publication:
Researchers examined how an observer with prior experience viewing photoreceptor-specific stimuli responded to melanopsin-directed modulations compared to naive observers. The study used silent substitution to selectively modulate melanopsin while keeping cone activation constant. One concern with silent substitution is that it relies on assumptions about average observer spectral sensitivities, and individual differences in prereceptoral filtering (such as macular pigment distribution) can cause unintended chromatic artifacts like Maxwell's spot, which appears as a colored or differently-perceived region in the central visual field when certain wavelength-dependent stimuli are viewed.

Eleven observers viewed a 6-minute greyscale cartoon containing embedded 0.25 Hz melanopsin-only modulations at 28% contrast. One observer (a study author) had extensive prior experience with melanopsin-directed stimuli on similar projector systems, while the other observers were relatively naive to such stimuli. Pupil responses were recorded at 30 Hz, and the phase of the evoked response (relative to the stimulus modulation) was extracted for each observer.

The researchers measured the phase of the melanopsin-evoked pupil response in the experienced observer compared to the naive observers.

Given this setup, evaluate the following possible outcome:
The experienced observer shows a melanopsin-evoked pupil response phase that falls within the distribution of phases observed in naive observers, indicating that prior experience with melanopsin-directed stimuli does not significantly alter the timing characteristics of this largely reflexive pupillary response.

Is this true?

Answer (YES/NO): NO